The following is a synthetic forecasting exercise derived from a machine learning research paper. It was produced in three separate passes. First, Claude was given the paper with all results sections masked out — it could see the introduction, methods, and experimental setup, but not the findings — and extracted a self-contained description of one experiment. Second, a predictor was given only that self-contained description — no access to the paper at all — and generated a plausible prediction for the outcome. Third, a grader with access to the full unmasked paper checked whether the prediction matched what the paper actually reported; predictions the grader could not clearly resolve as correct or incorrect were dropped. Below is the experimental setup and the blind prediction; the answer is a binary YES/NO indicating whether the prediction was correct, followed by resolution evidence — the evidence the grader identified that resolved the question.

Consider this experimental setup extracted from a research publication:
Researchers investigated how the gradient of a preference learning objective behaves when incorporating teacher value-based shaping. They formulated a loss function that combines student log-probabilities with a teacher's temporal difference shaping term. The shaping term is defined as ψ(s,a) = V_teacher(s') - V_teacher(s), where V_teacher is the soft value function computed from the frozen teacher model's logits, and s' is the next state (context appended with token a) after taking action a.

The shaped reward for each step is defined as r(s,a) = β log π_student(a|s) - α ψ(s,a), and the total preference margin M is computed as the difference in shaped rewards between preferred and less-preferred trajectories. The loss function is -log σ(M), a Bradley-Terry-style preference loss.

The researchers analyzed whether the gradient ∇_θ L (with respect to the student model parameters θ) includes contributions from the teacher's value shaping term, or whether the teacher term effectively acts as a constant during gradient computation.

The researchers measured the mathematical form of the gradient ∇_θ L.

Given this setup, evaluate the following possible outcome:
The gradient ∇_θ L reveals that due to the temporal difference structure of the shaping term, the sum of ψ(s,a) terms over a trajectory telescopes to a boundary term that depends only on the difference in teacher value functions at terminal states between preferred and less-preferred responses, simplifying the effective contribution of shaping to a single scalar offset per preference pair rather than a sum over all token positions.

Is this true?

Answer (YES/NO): NO